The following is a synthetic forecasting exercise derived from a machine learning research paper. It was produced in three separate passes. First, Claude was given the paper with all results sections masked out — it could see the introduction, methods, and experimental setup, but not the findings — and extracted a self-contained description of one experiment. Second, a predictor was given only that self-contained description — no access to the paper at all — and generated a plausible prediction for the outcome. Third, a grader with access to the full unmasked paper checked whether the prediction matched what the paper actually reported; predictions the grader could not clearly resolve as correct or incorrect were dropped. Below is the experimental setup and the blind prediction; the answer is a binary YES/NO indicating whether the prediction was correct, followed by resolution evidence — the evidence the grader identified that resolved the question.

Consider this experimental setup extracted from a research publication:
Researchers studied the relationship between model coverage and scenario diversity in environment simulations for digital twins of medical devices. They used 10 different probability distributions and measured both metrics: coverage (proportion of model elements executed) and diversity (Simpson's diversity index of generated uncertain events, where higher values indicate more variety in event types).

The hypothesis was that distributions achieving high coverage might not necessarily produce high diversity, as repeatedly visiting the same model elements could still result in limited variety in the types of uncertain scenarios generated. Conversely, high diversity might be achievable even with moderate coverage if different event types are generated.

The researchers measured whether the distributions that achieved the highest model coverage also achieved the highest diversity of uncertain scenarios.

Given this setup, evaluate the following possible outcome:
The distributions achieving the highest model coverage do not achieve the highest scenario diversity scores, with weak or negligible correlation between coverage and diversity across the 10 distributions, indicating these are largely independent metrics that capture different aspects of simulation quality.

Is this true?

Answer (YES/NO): NO